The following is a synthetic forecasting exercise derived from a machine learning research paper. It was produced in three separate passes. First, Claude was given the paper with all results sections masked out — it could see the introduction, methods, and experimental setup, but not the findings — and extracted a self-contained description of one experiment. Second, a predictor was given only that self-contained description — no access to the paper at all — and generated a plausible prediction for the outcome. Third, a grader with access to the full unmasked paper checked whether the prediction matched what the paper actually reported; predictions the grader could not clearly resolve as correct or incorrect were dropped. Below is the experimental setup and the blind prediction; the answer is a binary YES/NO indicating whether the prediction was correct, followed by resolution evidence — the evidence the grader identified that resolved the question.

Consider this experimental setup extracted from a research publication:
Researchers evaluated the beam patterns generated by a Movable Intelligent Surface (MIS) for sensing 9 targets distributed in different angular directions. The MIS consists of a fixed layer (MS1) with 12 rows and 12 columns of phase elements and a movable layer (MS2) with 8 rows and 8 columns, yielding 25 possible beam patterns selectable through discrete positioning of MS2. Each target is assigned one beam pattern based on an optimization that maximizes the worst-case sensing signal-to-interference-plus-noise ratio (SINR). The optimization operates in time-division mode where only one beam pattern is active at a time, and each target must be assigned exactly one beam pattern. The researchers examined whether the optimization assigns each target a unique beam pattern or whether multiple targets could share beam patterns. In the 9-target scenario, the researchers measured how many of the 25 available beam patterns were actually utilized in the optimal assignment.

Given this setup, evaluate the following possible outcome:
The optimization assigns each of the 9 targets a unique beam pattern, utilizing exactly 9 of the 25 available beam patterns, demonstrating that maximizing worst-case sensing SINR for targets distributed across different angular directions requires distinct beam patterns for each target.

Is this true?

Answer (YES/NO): YES